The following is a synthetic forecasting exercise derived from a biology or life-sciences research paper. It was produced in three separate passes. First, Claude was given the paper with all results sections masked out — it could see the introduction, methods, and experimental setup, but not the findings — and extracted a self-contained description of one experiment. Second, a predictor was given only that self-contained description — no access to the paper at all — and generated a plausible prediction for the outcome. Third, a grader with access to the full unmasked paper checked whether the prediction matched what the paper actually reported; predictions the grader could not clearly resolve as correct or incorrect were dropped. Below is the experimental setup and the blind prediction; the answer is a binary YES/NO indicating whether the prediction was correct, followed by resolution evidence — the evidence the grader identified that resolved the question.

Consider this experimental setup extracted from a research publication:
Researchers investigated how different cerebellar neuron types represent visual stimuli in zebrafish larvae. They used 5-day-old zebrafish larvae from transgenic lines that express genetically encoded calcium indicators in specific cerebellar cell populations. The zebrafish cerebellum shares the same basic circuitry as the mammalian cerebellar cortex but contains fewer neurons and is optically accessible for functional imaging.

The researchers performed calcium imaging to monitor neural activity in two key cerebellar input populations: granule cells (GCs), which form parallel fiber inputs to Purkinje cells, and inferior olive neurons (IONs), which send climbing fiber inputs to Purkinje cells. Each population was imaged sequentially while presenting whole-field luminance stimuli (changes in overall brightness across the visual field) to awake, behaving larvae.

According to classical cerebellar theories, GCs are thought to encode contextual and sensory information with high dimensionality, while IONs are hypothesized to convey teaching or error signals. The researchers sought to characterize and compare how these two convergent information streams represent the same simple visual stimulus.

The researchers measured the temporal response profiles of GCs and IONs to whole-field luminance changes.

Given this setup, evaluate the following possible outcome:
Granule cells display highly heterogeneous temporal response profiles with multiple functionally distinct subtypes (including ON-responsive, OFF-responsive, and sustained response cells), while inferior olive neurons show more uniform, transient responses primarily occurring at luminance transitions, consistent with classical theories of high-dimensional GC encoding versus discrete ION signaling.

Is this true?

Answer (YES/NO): YES